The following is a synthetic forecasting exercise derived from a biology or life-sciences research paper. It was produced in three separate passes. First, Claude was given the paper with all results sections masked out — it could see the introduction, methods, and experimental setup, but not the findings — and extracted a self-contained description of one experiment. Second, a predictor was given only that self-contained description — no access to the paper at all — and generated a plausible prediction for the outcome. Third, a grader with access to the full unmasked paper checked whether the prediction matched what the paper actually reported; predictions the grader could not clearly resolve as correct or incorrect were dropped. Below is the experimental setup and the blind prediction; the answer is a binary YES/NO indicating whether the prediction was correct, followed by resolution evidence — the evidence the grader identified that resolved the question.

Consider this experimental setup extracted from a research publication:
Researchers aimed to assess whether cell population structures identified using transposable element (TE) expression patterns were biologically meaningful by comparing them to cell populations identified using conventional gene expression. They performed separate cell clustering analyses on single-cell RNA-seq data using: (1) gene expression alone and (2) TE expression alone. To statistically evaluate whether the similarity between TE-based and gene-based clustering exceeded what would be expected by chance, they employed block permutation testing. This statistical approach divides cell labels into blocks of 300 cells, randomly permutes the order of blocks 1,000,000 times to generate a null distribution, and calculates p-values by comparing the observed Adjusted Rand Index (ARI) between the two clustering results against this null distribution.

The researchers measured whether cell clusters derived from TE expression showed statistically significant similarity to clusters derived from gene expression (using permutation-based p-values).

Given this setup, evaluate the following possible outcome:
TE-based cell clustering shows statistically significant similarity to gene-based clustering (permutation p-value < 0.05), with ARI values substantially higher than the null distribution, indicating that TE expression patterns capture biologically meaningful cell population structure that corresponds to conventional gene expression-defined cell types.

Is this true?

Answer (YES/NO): YES